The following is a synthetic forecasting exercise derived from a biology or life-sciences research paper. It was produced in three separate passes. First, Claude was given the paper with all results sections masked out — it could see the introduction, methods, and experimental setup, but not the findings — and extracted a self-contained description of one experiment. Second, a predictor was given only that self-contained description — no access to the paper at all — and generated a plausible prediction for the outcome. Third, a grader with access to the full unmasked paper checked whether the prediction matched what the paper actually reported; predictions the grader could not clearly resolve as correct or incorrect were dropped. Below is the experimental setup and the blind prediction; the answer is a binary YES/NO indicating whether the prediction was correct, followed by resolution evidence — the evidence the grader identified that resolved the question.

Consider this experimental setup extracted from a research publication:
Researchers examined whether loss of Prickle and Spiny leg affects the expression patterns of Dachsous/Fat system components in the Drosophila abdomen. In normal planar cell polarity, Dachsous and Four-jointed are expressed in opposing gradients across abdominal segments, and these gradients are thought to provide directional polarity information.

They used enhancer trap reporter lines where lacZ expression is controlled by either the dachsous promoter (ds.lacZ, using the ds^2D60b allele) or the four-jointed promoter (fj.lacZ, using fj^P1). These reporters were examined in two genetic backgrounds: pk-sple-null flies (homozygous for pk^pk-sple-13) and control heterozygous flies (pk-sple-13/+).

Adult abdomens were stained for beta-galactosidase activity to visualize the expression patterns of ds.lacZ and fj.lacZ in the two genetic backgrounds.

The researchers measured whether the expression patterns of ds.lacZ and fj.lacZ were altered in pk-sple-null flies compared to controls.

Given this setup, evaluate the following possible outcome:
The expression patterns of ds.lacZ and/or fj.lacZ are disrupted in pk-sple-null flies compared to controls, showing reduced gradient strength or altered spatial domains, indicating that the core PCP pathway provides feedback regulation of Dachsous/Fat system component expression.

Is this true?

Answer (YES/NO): NO